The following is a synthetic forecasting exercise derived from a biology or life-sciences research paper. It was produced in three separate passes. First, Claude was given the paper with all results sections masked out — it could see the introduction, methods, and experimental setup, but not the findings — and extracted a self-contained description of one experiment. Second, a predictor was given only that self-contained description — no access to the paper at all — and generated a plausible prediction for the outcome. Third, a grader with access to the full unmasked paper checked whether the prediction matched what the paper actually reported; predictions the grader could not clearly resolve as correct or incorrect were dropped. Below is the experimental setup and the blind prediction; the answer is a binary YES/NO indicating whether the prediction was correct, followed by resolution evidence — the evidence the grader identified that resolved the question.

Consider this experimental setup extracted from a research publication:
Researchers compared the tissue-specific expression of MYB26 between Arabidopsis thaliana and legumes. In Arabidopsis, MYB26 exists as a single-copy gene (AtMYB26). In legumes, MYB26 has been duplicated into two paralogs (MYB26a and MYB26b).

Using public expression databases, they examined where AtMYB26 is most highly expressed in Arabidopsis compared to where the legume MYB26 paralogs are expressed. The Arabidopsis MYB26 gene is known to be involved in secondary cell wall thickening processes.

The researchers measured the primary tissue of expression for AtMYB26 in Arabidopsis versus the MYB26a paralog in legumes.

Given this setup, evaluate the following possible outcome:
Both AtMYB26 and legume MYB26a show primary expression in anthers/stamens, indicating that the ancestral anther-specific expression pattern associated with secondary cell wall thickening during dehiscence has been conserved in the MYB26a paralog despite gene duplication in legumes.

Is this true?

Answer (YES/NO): NO